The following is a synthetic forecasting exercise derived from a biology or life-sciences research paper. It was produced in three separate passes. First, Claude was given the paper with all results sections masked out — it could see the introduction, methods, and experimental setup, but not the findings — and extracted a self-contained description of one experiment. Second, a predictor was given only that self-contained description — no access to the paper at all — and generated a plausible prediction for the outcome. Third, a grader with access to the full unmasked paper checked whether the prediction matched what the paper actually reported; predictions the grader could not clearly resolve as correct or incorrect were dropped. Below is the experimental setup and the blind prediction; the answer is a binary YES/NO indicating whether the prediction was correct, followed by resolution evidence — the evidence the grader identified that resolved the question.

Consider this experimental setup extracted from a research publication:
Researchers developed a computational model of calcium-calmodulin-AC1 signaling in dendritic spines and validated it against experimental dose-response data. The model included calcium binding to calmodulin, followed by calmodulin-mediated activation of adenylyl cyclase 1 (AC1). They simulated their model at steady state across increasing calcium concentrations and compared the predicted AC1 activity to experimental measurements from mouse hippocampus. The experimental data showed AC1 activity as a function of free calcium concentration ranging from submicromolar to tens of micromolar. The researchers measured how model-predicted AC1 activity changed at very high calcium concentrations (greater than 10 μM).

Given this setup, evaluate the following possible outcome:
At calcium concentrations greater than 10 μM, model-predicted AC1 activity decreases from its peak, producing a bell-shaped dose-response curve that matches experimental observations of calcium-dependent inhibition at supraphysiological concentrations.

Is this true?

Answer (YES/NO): YES